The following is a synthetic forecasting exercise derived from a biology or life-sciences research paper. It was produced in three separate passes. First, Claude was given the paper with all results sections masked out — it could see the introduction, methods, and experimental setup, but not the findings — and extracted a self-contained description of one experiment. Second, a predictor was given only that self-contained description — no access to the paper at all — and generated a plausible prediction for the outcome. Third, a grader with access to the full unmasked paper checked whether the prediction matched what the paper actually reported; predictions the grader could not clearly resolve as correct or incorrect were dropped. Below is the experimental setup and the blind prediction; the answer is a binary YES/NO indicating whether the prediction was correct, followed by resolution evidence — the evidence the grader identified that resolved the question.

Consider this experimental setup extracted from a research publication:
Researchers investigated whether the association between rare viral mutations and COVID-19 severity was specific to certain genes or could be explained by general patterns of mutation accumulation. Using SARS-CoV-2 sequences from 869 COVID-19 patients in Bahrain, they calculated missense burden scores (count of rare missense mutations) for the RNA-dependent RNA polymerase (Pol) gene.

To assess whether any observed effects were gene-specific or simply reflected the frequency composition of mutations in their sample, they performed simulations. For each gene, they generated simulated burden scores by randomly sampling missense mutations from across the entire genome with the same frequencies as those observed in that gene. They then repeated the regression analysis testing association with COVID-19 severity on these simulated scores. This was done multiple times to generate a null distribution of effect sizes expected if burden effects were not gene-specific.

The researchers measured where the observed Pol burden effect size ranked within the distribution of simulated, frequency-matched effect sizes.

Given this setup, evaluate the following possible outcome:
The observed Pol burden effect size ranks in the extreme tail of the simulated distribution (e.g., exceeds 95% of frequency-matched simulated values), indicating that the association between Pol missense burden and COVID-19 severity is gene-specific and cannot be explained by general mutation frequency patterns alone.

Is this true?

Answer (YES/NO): YES